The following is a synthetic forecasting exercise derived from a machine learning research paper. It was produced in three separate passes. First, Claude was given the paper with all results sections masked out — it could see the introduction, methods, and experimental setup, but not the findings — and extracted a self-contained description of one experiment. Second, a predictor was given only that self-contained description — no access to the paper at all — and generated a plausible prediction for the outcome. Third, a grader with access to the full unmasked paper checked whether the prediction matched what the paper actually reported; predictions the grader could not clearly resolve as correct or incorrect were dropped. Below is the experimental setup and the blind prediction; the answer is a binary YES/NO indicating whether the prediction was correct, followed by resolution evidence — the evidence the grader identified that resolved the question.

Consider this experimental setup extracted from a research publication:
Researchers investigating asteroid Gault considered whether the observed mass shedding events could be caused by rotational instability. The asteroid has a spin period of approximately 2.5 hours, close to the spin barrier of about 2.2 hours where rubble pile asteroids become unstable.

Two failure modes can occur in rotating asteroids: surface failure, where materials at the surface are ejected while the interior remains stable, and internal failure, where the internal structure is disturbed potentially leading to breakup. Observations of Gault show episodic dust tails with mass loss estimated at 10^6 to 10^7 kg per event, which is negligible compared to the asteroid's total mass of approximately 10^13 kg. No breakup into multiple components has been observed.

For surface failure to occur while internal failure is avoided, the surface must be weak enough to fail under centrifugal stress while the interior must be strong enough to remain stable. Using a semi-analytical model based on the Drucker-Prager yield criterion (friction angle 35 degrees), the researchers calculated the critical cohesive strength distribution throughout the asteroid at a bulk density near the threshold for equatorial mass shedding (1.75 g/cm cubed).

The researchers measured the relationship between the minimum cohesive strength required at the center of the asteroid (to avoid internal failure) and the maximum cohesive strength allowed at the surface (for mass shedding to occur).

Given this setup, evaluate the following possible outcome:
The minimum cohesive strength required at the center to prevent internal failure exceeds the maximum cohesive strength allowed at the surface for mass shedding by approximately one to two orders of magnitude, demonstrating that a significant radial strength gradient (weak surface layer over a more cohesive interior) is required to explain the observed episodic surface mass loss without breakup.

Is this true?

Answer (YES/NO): NO